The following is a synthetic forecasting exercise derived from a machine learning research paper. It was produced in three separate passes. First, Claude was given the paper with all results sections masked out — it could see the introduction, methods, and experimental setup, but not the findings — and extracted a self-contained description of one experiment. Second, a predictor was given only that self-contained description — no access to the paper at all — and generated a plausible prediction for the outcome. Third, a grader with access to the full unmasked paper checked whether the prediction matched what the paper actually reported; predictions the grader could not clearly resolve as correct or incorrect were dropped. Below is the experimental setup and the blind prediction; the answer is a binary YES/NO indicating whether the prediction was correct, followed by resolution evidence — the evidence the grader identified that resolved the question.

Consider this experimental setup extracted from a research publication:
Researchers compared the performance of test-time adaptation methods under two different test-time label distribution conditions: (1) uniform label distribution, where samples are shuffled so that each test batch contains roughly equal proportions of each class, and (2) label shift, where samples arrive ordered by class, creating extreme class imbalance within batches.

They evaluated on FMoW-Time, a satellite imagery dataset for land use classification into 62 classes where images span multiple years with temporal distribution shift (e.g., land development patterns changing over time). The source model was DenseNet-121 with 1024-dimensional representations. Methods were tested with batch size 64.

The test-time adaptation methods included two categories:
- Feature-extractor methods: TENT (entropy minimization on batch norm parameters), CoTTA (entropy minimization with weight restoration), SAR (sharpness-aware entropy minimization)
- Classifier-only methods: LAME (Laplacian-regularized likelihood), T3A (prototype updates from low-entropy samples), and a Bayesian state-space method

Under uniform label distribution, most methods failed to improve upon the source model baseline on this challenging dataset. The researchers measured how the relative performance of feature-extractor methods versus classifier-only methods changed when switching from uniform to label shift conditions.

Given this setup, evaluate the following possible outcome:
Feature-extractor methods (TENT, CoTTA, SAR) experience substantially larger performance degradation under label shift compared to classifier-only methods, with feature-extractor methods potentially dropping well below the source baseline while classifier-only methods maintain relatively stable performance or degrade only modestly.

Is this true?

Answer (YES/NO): NO